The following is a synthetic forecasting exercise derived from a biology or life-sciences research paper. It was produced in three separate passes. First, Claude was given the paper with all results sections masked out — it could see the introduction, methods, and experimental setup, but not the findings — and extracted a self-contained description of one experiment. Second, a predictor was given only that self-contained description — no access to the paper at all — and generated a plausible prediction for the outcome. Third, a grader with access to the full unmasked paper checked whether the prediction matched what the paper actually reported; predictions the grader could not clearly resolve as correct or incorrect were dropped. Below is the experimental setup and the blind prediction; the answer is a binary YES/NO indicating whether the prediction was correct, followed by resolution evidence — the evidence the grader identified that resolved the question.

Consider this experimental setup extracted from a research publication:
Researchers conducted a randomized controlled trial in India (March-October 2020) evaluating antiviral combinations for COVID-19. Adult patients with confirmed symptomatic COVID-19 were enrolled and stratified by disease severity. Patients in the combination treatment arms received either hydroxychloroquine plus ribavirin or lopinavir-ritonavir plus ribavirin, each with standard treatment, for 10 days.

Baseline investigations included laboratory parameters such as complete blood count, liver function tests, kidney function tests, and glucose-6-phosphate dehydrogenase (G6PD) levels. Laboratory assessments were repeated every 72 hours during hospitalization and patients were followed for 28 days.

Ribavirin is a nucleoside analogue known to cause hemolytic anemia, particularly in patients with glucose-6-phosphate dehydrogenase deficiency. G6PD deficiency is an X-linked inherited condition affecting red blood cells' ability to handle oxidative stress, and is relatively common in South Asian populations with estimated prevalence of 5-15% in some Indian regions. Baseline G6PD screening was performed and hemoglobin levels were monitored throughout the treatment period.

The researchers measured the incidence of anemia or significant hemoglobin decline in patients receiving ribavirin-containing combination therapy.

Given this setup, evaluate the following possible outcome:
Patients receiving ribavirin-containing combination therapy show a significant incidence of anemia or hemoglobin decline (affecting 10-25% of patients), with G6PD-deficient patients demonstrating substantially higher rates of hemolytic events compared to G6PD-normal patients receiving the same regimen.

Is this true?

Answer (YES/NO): NO